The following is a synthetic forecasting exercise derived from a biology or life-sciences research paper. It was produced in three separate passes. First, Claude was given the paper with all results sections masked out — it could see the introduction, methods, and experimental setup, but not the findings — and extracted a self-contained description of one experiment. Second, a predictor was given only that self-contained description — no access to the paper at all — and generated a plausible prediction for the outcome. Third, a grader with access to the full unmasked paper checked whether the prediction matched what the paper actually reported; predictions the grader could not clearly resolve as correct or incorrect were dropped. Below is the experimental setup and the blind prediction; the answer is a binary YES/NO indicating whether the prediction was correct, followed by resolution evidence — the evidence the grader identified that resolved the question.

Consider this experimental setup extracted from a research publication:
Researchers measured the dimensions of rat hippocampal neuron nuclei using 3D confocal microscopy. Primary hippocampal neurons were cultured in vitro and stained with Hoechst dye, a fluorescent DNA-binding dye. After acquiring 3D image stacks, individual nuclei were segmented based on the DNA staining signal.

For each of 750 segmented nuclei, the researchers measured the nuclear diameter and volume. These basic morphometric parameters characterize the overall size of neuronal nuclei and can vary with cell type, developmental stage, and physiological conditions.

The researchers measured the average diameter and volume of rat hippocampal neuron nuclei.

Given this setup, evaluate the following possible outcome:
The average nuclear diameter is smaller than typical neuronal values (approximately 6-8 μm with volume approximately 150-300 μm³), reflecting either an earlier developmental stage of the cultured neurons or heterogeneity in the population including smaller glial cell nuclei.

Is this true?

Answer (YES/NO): NO